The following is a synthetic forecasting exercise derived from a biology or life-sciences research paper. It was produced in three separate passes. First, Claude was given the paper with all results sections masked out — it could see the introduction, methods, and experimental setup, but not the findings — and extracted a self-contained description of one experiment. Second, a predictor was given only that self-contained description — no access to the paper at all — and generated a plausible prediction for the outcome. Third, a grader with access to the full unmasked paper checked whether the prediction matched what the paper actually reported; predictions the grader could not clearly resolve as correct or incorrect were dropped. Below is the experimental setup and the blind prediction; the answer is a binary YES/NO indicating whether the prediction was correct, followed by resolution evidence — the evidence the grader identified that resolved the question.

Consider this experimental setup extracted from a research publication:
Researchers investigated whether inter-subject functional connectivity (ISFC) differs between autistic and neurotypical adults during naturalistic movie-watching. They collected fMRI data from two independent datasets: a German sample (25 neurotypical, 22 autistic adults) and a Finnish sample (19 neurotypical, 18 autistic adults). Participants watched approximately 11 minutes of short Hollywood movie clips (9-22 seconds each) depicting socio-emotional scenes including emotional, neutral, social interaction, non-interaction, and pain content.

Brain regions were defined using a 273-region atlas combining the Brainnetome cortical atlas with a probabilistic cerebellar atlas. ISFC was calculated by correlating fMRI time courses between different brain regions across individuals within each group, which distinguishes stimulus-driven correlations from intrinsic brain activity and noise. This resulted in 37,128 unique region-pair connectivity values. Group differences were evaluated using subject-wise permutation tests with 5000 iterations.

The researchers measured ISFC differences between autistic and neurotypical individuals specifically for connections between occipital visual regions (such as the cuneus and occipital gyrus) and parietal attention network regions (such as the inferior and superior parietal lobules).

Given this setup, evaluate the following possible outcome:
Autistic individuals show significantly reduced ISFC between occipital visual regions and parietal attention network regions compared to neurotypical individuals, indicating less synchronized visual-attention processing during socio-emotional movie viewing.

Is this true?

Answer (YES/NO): YES